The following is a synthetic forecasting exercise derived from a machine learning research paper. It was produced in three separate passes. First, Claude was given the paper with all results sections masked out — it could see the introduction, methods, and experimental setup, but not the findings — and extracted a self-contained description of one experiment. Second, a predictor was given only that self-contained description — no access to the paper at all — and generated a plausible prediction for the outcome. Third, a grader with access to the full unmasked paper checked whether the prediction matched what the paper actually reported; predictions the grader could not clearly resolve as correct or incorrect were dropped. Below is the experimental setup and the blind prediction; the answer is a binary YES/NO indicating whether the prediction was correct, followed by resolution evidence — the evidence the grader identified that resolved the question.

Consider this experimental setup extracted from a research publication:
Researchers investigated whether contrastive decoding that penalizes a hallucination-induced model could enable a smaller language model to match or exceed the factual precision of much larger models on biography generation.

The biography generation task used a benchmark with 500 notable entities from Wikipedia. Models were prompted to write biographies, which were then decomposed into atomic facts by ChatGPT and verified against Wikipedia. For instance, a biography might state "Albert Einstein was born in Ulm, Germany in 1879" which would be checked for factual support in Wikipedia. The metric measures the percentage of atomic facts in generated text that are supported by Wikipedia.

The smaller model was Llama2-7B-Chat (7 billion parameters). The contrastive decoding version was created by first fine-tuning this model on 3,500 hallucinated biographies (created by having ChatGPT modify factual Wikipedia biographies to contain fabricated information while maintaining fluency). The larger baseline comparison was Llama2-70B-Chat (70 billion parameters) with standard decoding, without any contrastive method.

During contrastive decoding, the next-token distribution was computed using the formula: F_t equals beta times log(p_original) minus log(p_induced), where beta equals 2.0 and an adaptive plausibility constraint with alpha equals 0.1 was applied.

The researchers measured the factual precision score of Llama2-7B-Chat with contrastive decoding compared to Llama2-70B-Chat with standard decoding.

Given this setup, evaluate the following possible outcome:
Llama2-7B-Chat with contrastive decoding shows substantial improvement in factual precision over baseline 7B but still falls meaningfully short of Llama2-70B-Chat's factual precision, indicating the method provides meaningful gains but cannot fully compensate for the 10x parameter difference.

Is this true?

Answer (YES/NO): NO